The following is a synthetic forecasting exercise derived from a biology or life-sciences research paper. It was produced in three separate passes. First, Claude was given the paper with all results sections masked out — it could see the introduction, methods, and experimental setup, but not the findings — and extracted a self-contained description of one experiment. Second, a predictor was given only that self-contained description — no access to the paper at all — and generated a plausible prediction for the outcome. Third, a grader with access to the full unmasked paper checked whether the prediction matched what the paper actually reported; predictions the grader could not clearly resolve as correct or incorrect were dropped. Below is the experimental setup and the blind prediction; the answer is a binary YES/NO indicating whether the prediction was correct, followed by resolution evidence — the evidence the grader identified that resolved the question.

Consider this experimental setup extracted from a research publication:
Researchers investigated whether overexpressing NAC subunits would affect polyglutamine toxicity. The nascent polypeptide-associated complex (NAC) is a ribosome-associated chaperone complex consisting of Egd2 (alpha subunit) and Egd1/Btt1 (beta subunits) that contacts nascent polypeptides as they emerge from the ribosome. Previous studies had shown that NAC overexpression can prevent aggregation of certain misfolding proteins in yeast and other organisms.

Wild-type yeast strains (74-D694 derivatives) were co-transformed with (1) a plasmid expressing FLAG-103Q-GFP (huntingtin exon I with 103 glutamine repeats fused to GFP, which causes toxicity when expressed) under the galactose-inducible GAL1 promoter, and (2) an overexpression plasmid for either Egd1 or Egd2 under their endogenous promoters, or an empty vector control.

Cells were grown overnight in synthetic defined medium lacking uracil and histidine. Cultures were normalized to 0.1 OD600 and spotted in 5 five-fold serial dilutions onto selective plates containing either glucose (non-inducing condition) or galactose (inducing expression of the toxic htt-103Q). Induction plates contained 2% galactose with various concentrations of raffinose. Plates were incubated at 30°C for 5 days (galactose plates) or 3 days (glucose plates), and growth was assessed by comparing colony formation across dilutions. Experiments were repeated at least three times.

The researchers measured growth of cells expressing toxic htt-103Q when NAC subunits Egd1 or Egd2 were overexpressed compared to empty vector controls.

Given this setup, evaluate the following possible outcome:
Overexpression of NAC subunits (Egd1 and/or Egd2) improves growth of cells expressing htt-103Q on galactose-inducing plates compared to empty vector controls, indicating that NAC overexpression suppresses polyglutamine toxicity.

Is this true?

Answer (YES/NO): NO